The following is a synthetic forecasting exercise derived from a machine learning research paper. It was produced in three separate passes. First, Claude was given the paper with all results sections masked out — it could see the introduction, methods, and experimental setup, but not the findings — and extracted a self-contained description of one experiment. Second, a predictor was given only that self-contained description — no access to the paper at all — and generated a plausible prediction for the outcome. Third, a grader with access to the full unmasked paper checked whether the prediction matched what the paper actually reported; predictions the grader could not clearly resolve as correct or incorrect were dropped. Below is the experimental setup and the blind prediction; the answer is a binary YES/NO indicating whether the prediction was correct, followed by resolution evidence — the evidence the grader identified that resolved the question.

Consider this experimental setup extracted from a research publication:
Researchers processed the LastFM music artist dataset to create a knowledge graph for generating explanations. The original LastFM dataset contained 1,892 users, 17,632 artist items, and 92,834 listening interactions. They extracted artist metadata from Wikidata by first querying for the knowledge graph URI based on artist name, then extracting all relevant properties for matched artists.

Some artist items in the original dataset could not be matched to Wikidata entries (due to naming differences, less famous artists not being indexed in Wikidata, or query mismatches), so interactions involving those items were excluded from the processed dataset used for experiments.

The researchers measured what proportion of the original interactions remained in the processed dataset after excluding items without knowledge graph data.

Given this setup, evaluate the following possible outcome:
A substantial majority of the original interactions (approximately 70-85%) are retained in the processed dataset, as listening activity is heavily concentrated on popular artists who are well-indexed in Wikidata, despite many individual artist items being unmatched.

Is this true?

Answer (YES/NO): NO